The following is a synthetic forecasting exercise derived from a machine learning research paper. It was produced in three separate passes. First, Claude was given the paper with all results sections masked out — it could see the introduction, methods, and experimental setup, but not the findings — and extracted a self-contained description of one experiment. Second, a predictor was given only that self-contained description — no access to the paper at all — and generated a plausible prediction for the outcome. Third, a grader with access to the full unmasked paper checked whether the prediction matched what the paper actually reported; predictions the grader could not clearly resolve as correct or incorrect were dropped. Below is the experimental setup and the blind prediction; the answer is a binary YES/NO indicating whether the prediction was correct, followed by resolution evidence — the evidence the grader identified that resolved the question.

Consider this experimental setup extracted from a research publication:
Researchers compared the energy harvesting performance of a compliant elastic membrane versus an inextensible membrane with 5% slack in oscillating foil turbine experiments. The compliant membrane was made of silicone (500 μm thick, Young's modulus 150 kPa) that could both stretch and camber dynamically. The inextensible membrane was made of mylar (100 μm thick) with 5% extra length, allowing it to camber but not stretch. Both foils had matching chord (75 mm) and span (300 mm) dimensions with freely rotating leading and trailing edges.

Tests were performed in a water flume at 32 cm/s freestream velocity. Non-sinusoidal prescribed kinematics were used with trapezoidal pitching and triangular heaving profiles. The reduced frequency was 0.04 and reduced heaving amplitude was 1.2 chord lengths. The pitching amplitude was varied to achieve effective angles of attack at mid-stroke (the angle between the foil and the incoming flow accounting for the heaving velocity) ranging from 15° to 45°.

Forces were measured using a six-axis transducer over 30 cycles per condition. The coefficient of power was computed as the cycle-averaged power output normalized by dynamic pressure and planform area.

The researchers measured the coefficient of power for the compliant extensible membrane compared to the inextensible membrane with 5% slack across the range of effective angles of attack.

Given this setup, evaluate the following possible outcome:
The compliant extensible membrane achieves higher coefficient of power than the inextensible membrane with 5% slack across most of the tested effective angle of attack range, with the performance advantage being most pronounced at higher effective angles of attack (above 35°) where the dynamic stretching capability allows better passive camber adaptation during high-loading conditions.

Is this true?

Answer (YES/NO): NO